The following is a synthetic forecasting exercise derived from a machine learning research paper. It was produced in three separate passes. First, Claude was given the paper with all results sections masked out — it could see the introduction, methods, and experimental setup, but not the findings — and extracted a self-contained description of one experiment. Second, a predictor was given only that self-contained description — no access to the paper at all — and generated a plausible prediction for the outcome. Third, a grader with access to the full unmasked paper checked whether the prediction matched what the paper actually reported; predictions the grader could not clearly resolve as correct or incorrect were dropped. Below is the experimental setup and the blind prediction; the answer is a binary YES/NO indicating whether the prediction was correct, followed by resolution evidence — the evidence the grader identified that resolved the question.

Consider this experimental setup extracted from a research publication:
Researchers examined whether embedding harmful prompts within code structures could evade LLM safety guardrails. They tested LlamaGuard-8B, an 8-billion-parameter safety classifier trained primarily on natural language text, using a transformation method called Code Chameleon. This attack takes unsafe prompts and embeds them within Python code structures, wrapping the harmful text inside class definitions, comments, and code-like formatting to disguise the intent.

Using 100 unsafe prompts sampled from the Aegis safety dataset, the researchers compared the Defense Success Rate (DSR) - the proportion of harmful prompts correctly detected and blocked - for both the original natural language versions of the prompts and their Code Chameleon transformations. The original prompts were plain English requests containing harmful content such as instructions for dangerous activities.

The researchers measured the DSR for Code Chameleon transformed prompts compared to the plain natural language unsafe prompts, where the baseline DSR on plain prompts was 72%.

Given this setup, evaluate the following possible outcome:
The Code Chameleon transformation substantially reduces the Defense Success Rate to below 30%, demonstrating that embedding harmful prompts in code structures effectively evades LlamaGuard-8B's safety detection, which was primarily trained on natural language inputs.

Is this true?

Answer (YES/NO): YES